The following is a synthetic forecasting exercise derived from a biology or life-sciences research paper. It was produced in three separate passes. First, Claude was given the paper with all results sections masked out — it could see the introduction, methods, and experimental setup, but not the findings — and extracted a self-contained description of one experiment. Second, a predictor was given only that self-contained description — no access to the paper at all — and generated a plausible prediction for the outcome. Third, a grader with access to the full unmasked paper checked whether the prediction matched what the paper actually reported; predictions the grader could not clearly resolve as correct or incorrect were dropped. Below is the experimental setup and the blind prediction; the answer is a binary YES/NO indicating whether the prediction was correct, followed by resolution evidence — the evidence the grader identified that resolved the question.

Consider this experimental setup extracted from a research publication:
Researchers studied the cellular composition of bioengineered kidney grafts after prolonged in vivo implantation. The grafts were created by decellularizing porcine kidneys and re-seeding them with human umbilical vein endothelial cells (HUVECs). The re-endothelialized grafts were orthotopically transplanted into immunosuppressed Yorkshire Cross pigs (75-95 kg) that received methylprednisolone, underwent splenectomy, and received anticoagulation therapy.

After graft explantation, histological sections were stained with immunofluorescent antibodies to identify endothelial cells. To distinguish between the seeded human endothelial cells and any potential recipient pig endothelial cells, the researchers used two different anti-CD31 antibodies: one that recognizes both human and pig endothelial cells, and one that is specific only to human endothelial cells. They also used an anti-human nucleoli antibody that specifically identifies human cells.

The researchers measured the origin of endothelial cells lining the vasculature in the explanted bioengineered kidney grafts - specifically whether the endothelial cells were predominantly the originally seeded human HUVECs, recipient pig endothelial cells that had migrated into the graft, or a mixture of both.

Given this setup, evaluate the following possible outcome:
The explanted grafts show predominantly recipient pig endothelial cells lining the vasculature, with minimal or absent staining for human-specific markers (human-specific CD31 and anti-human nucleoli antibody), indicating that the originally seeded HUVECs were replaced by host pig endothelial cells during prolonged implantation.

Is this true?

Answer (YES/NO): NO